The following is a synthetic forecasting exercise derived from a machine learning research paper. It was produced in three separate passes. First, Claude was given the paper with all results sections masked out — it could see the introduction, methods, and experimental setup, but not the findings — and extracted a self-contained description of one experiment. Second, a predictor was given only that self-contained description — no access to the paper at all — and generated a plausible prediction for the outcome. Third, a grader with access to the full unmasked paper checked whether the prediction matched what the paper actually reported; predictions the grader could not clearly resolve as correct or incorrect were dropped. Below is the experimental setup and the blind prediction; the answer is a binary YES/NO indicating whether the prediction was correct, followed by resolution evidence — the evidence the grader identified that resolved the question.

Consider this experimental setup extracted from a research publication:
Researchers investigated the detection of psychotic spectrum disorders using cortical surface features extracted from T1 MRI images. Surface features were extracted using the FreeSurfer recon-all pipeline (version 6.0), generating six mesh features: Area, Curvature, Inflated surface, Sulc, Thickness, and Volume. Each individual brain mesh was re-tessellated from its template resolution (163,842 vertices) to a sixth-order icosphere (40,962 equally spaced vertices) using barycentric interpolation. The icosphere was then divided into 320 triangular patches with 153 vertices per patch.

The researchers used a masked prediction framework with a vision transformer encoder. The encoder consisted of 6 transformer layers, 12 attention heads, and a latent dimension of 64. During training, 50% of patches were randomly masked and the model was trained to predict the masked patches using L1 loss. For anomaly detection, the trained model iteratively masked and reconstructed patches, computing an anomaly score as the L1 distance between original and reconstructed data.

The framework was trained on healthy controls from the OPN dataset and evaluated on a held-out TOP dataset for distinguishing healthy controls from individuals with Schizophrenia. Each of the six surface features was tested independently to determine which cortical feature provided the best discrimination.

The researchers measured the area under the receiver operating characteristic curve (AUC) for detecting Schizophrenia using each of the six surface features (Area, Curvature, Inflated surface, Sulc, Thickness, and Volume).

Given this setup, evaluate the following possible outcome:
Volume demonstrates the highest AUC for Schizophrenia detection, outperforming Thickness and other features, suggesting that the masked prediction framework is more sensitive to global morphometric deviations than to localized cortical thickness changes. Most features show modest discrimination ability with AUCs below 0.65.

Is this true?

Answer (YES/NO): NO